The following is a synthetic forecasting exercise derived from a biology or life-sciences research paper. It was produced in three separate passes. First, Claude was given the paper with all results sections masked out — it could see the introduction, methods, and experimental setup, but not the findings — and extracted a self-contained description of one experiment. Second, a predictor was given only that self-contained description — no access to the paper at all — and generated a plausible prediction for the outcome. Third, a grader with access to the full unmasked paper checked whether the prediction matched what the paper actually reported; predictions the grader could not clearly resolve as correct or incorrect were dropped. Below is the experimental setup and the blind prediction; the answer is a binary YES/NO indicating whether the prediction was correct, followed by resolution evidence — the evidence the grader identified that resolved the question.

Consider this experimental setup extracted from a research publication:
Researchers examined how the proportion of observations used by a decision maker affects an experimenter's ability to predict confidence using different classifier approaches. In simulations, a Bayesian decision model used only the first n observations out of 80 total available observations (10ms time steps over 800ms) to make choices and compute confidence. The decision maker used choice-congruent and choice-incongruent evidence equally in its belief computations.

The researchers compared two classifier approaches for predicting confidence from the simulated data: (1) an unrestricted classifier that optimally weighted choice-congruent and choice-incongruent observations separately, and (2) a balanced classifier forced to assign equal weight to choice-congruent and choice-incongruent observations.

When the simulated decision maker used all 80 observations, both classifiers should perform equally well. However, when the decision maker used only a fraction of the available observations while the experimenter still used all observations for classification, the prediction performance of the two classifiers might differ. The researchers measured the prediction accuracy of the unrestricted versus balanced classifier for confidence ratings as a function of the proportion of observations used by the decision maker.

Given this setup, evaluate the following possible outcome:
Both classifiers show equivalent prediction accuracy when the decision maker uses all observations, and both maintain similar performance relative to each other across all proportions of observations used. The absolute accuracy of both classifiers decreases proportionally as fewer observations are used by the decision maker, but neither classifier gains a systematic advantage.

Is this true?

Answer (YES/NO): NO